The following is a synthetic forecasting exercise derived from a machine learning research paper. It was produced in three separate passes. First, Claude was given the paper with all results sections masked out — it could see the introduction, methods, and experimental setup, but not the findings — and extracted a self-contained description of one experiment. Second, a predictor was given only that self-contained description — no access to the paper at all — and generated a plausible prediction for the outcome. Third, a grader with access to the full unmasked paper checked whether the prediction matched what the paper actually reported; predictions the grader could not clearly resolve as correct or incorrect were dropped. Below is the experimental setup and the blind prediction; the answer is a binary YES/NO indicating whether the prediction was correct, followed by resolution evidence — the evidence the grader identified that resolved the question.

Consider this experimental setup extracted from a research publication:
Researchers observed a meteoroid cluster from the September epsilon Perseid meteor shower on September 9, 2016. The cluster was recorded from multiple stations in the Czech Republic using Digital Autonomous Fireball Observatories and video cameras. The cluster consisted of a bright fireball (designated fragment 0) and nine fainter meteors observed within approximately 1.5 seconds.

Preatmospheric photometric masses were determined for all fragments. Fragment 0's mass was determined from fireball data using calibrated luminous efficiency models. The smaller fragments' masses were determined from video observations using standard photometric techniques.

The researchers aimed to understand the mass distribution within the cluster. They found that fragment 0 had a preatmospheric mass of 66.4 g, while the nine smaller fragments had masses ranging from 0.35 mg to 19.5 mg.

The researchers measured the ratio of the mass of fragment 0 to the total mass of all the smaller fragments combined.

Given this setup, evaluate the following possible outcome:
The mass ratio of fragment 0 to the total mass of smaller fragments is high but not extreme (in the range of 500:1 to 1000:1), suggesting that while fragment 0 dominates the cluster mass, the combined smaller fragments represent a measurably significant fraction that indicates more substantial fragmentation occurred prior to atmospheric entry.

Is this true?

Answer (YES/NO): NO